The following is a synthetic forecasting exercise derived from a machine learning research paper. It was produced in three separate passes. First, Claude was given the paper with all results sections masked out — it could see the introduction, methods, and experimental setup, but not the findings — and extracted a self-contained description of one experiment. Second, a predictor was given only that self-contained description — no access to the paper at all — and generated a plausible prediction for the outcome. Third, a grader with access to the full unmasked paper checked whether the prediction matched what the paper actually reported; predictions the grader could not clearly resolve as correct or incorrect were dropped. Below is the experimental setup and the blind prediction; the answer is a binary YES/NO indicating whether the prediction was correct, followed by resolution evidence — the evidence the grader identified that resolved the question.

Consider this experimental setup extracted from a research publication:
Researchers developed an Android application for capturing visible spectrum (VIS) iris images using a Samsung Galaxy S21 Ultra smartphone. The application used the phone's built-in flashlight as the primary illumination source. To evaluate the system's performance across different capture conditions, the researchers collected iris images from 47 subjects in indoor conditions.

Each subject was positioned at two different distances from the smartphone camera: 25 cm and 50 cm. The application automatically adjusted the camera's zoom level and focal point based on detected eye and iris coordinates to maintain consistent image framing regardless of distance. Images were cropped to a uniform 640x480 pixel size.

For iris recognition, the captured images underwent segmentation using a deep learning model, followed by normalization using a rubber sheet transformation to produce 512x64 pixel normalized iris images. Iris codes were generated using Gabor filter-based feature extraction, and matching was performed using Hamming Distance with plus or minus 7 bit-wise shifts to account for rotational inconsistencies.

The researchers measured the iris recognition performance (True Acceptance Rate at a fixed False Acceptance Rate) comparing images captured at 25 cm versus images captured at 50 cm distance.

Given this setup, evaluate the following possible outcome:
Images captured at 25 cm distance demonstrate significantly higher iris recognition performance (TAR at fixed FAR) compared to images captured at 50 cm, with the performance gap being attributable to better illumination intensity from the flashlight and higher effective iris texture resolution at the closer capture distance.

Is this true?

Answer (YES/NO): NO